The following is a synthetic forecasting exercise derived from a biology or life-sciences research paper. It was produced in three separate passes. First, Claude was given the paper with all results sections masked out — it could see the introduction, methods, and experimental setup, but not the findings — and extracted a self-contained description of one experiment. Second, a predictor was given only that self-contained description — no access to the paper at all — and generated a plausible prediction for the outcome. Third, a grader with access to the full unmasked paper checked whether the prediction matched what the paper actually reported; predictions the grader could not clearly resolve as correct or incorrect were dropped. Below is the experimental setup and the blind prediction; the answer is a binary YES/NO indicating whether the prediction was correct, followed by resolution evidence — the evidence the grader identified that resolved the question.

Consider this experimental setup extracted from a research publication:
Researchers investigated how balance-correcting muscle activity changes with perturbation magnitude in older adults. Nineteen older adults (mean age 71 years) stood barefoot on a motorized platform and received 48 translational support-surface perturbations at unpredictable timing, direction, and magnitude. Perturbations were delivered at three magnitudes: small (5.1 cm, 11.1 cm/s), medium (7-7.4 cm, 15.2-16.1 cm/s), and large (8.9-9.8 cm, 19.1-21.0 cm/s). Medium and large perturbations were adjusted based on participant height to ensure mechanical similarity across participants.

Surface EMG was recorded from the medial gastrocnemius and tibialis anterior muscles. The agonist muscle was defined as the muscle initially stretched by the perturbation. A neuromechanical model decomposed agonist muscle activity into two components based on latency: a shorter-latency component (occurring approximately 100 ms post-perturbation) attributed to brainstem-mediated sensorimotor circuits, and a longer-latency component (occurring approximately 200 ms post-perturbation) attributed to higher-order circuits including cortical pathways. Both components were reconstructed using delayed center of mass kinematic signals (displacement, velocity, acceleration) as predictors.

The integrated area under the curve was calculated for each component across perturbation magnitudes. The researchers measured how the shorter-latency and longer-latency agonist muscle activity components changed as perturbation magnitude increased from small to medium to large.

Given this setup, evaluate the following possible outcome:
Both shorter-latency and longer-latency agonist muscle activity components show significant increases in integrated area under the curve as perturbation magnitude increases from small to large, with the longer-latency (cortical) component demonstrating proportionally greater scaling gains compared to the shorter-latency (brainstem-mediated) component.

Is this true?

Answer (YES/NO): NO